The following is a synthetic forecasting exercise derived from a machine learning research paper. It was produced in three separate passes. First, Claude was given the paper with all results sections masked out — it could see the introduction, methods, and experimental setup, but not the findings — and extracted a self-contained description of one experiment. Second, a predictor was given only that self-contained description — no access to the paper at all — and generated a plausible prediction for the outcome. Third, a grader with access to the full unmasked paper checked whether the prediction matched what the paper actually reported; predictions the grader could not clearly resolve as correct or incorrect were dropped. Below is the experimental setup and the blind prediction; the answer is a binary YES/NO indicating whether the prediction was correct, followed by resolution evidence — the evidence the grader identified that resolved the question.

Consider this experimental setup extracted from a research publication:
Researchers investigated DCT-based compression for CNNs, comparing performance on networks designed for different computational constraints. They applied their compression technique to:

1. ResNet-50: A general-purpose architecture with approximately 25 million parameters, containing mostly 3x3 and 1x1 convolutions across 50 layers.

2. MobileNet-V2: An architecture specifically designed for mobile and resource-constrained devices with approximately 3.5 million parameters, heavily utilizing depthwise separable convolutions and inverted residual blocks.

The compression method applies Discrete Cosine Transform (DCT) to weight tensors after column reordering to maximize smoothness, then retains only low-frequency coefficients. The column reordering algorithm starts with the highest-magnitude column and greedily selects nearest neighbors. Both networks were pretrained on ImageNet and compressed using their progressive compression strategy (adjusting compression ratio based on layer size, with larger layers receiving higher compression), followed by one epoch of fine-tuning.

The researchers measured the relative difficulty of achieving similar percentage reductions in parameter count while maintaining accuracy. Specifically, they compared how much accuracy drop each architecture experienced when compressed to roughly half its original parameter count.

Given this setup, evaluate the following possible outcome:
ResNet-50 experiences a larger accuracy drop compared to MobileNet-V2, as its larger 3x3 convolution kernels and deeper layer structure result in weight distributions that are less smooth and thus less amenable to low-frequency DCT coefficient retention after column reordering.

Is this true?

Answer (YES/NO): NO